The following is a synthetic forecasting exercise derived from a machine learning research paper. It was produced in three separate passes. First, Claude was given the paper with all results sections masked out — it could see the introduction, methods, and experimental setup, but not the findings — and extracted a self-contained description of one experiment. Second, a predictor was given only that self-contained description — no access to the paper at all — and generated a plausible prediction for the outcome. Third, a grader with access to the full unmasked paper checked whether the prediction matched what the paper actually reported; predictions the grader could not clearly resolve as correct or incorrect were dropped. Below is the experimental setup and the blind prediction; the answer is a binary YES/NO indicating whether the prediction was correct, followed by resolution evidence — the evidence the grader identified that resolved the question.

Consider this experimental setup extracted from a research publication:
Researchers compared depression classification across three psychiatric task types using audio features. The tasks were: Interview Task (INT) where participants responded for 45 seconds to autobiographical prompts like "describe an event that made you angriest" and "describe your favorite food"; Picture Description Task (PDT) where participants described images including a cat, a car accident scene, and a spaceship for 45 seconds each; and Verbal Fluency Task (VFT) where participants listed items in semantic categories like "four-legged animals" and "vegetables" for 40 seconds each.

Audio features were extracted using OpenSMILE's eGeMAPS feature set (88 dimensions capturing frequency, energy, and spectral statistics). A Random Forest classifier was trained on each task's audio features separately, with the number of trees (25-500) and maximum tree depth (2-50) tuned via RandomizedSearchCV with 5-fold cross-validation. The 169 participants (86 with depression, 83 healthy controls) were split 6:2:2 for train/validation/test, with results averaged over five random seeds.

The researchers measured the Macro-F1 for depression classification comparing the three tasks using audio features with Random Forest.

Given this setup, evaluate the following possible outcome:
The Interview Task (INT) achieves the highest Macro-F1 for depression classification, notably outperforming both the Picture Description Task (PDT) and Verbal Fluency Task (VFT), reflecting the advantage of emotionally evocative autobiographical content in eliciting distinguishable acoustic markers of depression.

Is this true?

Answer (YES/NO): NO